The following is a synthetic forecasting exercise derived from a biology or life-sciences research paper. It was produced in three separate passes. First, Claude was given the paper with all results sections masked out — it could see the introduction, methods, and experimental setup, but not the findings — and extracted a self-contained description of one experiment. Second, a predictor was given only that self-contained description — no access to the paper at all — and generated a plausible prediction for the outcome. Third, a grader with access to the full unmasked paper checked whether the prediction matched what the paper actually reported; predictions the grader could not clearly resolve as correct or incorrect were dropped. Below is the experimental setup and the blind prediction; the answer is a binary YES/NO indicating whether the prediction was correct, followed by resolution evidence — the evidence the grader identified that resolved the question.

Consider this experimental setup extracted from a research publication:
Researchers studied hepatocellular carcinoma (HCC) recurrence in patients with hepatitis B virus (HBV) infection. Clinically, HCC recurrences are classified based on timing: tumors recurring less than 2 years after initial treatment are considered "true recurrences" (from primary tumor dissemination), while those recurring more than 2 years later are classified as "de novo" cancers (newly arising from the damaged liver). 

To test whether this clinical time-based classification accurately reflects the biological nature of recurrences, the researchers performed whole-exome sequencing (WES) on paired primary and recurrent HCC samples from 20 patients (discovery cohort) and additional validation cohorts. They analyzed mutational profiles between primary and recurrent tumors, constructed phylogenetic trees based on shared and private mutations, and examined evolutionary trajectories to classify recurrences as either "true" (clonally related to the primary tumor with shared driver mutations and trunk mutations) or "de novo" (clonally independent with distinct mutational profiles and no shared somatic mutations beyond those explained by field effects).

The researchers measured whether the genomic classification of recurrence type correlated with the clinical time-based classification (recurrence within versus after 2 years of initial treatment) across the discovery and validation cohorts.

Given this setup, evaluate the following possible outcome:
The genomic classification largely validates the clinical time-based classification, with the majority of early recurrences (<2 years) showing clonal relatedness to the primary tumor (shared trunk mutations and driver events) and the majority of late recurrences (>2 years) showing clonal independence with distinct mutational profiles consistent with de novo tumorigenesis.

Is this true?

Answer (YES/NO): NO